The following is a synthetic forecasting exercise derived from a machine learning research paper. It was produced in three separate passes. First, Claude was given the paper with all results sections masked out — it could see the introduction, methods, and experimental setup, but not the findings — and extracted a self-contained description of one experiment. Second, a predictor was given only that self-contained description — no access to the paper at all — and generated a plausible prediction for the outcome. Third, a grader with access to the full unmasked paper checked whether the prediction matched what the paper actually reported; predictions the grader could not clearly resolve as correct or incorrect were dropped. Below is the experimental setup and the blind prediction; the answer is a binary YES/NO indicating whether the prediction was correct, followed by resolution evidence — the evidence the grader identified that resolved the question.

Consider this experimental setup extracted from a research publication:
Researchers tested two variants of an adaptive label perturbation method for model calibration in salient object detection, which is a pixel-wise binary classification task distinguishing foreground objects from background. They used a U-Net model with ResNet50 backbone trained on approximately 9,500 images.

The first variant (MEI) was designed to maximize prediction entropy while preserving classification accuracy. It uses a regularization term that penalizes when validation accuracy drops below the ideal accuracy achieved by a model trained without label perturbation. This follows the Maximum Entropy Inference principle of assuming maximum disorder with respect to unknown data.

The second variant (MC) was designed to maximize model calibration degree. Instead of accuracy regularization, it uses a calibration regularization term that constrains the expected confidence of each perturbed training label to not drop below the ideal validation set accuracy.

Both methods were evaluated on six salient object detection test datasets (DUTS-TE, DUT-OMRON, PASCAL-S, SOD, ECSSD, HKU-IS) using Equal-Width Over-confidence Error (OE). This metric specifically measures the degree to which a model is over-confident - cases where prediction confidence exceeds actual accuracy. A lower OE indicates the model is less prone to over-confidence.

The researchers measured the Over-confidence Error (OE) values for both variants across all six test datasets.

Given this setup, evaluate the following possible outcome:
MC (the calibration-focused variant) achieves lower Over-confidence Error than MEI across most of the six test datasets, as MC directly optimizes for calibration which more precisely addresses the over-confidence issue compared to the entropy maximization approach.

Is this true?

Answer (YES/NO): NO